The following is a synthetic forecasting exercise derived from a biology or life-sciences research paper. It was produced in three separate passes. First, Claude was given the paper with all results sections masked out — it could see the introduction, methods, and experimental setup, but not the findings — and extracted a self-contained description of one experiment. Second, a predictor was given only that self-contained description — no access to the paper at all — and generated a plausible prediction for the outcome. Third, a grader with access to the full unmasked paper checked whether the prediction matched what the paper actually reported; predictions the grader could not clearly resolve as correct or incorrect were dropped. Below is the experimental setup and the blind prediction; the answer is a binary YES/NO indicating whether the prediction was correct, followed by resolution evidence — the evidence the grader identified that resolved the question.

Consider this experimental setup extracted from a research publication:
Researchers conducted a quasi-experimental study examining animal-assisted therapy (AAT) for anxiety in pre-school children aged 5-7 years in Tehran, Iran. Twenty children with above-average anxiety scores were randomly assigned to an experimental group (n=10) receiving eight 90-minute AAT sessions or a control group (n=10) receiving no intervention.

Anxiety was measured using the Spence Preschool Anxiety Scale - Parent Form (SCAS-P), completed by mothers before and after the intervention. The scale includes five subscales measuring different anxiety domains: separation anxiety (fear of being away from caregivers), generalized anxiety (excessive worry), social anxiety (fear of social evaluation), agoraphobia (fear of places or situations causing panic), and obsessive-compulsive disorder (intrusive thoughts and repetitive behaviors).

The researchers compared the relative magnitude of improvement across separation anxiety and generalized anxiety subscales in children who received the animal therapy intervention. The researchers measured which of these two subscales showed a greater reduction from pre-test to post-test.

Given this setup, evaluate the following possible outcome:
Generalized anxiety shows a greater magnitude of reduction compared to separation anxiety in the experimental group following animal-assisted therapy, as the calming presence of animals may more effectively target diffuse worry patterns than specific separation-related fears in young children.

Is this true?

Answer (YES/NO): YES